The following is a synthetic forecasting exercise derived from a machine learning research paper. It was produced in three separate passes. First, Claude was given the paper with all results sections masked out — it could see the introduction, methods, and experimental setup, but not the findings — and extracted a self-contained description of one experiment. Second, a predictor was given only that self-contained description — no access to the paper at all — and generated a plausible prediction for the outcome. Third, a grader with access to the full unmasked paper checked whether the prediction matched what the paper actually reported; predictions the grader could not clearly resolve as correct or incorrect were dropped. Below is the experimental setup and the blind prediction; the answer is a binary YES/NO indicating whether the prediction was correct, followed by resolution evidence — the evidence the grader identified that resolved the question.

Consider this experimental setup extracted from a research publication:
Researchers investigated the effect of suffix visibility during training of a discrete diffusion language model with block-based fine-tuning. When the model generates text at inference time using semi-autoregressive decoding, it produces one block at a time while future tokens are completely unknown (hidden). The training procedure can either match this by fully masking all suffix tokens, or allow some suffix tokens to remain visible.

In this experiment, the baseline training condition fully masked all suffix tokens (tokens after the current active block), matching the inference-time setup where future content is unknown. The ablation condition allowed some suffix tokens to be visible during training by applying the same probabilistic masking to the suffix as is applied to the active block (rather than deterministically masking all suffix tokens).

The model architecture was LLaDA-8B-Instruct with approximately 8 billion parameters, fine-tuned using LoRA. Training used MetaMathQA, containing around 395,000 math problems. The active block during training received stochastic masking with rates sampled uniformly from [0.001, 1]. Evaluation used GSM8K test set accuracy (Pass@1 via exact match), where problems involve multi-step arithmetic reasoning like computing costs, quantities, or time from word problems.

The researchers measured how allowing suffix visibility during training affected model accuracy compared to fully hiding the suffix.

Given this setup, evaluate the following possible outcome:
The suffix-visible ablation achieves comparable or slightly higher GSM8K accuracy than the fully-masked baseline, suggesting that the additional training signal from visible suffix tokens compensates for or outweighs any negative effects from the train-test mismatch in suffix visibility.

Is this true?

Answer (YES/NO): NO